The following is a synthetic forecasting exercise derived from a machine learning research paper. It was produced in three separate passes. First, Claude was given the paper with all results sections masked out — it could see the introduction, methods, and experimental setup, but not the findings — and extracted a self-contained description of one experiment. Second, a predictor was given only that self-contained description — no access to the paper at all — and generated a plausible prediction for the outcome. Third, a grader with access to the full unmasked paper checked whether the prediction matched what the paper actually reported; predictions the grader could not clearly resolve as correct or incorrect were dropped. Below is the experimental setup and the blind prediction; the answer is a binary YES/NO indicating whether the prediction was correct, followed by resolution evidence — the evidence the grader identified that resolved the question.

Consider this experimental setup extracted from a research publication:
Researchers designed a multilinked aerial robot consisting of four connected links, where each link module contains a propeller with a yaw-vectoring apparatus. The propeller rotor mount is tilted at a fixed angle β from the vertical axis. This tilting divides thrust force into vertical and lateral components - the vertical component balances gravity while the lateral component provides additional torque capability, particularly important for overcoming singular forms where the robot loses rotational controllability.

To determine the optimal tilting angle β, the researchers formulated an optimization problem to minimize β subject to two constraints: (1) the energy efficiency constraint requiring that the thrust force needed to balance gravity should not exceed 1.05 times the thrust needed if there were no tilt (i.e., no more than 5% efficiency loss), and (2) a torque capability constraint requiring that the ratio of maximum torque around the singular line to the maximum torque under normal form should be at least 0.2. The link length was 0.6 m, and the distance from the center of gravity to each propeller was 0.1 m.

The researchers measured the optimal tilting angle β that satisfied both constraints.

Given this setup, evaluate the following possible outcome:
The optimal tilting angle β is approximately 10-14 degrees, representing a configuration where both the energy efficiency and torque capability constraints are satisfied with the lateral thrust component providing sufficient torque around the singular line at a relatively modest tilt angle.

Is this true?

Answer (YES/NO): NO